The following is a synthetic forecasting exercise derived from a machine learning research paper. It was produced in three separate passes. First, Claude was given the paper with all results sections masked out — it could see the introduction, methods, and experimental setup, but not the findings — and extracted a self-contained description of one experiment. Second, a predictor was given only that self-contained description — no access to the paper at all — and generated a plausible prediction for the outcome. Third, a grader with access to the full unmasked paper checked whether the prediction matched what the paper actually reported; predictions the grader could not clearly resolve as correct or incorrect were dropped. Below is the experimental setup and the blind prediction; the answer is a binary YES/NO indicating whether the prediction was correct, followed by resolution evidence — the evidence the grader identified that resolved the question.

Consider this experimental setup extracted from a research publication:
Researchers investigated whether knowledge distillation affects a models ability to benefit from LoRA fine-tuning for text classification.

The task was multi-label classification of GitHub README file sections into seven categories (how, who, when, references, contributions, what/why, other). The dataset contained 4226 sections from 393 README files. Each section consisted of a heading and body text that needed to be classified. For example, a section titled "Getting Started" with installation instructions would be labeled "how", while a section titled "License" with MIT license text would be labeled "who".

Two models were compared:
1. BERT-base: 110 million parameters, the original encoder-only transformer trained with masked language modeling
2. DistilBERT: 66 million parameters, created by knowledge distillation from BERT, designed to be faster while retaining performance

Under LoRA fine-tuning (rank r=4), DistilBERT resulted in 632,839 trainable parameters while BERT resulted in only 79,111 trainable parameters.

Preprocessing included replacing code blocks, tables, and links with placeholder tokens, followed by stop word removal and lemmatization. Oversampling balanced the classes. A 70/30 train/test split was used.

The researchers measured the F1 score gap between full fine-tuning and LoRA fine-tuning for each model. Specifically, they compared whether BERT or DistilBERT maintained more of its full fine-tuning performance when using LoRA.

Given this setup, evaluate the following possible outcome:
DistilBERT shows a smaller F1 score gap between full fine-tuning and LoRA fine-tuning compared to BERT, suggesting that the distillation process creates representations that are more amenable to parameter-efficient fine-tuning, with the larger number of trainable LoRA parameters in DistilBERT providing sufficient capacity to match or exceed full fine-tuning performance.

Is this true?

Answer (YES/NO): YES